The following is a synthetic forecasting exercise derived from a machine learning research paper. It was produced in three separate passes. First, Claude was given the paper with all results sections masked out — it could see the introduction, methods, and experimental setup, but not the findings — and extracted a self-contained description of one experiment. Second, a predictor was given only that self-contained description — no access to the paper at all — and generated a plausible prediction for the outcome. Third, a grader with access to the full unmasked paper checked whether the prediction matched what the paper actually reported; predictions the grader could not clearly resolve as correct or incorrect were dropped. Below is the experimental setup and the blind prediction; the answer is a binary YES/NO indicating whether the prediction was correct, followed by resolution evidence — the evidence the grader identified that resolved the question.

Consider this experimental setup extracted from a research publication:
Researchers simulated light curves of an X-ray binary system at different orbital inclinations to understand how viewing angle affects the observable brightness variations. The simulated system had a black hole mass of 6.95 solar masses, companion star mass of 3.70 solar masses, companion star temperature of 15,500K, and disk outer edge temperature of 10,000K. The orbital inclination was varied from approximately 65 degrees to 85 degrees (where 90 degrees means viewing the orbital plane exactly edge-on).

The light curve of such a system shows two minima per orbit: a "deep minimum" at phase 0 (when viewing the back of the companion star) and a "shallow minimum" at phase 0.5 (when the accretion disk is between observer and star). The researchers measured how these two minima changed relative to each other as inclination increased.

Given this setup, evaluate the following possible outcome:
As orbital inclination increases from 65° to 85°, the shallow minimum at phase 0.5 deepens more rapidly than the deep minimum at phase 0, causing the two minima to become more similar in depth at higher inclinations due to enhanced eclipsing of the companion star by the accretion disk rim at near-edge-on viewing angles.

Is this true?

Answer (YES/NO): NO